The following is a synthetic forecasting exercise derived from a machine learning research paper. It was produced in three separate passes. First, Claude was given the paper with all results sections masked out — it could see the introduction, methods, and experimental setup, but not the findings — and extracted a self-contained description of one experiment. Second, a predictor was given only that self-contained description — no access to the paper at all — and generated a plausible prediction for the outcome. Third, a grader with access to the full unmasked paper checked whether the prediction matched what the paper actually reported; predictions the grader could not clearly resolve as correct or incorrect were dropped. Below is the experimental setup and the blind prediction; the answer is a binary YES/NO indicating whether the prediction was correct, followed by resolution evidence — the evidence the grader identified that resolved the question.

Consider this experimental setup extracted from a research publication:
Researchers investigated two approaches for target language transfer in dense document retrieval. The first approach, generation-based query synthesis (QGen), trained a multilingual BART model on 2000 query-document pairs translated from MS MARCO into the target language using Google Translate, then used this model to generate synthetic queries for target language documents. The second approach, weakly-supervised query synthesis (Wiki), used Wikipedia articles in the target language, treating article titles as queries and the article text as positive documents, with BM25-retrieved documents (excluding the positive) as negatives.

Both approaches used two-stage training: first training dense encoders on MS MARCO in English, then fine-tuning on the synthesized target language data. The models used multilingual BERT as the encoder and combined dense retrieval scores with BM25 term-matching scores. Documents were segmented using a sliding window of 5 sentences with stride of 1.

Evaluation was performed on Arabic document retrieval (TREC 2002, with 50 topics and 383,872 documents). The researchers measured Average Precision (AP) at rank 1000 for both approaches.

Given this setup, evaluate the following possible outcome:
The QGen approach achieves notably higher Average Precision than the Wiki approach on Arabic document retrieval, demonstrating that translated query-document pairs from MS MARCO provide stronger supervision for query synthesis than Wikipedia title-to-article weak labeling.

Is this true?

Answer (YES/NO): NO